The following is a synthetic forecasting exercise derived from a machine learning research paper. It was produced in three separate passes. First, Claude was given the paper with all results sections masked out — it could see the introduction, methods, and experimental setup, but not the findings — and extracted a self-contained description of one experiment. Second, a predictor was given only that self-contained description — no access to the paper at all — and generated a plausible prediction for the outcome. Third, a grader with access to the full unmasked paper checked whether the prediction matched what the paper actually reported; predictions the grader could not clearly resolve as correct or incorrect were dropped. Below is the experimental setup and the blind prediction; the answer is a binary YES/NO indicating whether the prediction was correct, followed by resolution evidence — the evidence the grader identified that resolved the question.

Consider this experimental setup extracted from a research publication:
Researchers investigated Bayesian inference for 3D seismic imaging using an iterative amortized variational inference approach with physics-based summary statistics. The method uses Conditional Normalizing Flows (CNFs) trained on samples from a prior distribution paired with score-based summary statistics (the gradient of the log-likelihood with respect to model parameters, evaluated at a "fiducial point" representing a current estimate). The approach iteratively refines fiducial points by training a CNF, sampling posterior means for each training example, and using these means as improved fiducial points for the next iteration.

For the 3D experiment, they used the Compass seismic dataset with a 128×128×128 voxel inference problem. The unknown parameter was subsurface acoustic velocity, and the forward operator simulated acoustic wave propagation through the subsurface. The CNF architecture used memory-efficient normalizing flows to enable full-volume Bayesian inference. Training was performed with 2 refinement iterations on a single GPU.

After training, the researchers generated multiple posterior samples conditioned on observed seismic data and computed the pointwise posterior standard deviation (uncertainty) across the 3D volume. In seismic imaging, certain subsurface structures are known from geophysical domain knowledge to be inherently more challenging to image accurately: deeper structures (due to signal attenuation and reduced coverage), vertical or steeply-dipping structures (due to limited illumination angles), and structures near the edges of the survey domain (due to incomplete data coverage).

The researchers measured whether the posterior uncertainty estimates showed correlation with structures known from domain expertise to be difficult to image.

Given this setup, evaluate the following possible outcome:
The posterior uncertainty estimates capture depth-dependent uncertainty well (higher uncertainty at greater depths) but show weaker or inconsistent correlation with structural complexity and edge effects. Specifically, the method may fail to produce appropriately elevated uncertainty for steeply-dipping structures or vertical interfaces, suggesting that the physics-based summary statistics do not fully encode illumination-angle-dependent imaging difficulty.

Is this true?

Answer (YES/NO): NO